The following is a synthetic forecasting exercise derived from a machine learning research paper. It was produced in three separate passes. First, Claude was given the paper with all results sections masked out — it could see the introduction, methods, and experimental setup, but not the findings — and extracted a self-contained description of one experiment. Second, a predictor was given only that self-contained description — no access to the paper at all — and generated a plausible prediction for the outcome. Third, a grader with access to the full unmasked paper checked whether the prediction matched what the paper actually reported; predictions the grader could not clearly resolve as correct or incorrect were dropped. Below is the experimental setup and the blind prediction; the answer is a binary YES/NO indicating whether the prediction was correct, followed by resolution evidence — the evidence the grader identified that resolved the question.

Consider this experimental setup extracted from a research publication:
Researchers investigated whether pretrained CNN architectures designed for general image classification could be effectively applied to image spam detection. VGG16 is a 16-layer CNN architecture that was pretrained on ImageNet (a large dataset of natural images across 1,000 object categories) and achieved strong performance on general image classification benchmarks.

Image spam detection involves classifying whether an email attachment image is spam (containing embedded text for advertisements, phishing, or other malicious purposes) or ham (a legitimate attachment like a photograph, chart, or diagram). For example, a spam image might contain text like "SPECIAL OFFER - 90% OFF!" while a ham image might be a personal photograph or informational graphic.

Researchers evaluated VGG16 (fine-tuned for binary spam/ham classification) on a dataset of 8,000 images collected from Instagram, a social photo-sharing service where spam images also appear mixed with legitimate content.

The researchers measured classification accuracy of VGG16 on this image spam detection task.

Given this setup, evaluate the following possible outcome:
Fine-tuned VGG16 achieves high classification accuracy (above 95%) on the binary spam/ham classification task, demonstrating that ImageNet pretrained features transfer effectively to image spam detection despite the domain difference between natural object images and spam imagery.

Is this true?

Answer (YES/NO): NO